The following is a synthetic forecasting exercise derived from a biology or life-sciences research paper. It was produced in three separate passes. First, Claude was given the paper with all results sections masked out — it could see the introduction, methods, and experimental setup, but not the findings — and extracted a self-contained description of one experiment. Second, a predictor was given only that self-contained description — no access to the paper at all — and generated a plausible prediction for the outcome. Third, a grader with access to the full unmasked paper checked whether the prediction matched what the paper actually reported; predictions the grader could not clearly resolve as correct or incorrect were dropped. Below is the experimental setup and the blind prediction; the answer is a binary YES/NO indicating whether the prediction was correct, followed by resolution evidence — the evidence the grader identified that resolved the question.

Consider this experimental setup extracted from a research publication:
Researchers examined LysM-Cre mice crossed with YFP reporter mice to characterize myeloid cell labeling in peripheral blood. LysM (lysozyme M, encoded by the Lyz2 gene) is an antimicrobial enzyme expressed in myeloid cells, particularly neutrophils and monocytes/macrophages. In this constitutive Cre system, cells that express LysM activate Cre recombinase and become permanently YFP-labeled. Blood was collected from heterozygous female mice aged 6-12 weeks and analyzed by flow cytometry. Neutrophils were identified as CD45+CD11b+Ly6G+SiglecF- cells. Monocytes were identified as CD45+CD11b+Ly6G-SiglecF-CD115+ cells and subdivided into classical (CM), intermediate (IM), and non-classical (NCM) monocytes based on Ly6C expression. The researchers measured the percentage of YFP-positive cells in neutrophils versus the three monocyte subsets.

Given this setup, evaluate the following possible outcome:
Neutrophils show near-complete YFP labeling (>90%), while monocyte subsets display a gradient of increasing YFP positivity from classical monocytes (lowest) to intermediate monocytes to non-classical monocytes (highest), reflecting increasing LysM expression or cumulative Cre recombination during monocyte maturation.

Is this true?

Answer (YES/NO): NO